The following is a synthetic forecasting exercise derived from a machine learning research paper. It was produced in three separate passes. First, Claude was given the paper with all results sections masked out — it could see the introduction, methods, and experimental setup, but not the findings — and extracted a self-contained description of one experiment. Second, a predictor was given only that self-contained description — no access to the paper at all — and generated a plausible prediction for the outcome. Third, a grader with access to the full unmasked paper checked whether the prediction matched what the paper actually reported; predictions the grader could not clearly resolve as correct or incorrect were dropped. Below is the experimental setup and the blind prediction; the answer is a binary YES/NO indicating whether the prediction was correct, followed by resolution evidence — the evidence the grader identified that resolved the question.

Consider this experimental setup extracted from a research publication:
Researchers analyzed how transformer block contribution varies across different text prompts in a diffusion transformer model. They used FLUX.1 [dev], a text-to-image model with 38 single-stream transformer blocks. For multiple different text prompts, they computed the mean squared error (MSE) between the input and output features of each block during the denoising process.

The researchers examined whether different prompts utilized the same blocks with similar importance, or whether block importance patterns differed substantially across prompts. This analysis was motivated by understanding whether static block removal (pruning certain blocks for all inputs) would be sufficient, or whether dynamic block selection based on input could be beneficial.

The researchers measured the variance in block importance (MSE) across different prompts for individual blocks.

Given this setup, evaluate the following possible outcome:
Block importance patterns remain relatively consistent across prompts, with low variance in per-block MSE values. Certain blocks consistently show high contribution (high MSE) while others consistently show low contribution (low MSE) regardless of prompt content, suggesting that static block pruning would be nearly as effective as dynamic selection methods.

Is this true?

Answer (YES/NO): NO